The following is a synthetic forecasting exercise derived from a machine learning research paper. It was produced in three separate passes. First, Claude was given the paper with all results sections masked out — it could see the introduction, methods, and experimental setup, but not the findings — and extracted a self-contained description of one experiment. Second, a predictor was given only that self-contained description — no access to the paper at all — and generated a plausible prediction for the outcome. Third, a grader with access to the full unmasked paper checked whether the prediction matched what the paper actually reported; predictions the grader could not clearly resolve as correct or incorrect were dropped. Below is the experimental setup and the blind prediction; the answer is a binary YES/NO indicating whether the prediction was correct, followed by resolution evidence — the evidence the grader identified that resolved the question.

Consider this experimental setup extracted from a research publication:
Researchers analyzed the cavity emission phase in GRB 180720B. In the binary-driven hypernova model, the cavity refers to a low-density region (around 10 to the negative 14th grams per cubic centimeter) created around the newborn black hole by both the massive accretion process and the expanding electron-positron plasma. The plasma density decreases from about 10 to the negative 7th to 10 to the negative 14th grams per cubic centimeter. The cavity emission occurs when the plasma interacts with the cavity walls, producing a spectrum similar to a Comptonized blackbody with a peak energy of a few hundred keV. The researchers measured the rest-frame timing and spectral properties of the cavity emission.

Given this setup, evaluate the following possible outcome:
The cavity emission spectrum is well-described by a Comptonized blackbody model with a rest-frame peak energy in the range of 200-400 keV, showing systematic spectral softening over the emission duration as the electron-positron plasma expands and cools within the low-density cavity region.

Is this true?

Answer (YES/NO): NO